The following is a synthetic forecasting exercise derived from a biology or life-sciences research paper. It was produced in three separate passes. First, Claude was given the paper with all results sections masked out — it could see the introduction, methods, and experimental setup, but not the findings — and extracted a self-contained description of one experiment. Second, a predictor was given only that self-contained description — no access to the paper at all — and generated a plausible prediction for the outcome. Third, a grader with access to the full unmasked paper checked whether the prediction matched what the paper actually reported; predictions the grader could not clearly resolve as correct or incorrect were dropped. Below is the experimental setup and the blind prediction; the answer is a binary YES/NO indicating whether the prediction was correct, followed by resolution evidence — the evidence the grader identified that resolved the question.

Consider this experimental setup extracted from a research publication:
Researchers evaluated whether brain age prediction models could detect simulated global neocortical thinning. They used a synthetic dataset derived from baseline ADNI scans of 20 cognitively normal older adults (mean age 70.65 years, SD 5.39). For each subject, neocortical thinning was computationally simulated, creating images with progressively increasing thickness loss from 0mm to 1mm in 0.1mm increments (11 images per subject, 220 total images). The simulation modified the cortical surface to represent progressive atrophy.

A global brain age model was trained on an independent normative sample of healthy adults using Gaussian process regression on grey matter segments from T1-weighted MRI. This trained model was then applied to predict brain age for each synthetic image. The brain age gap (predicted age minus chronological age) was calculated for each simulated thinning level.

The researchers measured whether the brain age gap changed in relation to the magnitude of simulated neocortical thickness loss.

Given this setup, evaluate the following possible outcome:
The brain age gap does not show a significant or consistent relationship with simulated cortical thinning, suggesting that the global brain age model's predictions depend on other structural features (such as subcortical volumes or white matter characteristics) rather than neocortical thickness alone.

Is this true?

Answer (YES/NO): NO